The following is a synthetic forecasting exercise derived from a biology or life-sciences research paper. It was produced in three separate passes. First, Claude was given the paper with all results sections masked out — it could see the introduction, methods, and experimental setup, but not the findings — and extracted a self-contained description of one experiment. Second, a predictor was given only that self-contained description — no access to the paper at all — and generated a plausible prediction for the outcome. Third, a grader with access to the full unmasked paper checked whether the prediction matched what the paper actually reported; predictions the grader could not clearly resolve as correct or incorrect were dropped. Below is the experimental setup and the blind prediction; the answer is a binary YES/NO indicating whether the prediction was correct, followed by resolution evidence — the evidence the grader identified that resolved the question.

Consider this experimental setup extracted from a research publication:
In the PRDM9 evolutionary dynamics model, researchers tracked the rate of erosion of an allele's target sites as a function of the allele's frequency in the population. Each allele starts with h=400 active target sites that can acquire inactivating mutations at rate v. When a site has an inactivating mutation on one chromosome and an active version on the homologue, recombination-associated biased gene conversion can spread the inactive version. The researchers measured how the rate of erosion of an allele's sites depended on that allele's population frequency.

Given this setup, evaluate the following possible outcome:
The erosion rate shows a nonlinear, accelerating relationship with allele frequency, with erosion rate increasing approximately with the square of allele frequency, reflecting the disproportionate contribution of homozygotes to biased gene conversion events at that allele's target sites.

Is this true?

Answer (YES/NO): NO